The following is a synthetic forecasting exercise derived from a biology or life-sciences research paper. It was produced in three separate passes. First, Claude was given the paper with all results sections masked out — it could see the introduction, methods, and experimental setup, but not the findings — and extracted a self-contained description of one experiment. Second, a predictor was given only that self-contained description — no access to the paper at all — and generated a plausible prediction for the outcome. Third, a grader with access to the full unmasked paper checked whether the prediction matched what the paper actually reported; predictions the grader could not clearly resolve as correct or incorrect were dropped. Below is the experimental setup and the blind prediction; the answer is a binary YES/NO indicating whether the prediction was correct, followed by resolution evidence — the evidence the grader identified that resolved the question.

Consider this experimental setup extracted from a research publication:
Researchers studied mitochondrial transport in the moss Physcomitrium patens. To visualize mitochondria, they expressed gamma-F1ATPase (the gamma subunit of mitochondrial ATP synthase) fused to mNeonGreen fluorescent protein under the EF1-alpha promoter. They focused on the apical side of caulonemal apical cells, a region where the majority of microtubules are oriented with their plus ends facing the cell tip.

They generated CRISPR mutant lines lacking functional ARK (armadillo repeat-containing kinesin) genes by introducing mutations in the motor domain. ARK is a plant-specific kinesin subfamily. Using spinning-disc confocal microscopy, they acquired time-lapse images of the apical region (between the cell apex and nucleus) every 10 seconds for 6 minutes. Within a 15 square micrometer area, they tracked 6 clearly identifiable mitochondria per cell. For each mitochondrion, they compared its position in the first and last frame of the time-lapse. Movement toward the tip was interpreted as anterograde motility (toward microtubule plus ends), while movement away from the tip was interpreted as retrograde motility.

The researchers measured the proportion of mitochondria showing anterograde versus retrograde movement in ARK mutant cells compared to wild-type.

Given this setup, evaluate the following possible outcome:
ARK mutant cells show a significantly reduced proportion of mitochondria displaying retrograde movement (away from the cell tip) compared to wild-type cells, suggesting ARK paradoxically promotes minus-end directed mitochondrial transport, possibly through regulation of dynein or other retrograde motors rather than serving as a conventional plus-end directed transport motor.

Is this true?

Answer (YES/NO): NO